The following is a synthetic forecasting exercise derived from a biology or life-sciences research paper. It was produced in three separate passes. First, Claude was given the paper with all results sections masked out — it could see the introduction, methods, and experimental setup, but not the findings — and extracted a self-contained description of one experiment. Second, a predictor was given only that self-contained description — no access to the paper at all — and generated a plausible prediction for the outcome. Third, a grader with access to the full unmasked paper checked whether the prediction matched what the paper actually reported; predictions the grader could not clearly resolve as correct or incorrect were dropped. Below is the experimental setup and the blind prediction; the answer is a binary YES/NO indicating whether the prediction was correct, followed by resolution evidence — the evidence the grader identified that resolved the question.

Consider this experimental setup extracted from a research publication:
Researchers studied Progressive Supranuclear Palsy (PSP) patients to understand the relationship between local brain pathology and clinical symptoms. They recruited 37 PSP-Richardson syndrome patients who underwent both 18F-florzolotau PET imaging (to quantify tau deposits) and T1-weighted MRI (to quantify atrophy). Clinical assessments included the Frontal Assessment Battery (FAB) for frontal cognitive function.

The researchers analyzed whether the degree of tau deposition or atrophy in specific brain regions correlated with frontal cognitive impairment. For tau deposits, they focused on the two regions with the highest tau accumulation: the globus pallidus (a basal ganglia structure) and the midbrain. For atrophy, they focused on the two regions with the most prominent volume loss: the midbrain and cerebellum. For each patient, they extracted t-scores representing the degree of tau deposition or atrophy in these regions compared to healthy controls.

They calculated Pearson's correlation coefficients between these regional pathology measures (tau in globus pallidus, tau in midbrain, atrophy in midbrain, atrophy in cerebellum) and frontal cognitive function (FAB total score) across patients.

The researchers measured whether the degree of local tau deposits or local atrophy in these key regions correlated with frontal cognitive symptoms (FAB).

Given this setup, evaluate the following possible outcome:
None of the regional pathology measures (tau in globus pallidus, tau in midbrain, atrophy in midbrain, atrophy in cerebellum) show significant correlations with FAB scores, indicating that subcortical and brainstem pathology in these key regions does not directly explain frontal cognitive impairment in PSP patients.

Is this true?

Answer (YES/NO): YES